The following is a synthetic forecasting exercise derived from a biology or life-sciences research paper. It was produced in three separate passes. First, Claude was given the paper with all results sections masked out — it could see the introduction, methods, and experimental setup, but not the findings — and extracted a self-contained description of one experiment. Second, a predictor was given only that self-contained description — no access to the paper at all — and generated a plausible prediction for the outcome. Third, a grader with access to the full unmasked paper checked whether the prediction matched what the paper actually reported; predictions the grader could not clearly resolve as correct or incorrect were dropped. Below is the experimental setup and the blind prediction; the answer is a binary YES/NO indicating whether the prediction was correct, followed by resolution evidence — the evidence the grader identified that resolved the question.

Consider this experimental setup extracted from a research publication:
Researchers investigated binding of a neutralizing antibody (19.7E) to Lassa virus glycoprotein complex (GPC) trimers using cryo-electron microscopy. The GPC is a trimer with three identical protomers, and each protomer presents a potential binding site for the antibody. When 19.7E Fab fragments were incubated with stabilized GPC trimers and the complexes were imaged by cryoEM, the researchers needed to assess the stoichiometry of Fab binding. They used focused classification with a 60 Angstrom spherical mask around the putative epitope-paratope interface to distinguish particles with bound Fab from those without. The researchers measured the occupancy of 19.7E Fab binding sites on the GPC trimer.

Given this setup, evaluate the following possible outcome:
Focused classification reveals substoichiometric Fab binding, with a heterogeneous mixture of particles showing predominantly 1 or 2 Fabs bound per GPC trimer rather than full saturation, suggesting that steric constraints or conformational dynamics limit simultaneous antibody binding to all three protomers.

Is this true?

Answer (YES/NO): YES